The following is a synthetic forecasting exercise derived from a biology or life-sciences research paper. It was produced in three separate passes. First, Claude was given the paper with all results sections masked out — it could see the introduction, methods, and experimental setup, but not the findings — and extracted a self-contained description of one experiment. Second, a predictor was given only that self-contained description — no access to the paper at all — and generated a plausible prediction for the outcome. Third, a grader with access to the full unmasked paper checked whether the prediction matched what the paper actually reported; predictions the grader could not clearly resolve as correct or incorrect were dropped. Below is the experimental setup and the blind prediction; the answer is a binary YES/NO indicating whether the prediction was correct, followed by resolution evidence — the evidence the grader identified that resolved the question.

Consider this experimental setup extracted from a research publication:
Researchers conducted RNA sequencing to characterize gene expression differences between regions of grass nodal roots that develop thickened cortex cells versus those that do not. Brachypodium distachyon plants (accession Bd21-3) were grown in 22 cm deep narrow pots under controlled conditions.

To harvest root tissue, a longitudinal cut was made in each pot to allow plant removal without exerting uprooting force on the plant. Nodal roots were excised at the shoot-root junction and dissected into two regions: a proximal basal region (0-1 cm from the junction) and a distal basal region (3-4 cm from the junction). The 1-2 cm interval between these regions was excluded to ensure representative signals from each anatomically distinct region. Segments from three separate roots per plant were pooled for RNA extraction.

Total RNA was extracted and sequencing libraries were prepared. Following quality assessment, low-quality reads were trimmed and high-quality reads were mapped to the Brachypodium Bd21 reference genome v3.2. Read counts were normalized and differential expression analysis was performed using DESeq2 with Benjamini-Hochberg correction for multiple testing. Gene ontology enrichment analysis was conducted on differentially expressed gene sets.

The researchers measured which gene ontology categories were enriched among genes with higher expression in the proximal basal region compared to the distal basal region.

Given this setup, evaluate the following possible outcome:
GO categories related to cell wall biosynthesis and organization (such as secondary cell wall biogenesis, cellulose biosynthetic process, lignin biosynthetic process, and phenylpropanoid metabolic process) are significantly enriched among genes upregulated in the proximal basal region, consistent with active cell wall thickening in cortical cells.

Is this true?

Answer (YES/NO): YES